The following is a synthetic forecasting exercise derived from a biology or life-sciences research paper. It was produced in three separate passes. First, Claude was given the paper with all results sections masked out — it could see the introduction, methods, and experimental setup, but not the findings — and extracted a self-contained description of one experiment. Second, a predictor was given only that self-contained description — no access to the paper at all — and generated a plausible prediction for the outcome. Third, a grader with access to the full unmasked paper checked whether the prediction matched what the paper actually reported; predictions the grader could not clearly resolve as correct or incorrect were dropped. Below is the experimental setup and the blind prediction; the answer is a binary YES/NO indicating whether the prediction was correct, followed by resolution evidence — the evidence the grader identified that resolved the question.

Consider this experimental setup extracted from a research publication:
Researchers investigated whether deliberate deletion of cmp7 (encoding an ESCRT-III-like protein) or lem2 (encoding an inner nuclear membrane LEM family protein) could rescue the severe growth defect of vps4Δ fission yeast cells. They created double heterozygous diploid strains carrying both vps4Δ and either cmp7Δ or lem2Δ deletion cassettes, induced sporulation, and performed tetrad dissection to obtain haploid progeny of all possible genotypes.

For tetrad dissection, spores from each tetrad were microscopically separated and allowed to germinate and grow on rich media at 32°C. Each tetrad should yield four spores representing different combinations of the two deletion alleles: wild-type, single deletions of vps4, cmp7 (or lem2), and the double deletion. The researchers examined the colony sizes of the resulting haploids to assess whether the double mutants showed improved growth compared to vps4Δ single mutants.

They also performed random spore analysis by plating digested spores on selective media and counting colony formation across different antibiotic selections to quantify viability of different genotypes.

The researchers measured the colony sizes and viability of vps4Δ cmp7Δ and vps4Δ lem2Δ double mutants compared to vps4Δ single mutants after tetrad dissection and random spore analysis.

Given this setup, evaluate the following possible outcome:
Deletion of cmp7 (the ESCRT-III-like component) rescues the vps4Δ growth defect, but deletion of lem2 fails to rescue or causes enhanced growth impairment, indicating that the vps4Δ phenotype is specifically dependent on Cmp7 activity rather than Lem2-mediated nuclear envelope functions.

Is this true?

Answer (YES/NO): NO